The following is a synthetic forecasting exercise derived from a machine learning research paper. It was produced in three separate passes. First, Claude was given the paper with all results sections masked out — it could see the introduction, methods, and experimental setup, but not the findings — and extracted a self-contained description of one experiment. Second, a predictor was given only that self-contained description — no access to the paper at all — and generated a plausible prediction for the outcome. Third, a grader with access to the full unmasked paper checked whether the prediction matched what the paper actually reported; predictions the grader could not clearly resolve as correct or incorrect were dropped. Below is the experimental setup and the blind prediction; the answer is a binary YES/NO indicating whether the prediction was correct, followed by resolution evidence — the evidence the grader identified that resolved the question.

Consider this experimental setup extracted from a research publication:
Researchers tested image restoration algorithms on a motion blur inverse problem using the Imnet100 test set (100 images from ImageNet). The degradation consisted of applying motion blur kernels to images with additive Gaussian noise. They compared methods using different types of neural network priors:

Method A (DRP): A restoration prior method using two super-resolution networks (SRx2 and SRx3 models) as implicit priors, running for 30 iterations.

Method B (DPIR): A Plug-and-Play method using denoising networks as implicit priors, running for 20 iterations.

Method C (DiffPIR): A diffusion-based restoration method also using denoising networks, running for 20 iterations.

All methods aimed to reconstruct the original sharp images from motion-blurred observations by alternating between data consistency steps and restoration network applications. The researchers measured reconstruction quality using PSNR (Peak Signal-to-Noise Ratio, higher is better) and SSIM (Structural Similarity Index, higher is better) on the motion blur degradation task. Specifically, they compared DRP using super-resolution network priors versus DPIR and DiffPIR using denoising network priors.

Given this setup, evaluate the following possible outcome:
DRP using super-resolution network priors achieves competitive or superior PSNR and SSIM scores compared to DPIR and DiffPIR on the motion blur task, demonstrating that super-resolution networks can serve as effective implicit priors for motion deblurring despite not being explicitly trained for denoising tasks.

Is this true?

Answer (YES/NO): NO